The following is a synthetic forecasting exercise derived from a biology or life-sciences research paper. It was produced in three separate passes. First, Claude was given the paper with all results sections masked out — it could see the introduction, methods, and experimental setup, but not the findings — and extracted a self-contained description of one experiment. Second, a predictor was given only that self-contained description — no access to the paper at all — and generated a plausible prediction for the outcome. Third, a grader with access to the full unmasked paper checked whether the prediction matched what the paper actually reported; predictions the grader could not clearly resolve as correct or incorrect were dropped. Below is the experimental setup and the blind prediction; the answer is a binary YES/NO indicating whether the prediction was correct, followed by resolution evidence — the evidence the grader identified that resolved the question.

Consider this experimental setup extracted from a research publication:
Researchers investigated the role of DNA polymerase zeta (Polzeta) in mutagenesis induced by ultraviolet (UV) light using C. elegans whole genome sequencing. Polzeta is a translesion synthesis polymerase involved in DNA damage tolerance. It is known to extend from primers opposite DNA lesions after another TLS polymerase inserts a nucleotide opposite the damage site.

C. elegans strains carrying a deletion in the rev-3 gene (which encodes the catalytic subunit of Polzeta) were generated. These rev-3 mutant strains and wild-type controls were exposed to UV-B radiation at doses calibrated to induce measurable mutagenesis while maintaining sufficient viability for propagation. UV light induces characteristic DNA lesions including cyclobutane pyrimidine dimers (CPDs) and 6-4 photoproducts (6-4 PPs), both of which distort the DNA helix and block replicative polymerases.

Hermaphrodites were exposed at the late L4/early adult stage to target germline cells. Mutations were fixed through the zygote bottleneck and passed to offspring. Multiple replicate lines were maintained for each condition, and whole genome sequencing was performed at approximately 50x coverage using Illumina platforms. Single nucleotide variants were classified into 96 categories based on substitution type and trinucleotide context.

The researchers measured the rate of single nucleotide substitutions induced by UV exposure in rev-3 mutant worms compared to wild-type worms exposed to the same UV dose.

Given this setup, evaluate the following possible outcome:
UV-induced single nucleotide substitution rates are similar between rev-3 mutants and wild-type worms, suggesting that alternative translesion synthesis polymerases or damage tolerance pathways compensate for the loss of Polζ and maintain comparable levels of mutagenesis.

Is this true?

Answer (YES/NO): NO